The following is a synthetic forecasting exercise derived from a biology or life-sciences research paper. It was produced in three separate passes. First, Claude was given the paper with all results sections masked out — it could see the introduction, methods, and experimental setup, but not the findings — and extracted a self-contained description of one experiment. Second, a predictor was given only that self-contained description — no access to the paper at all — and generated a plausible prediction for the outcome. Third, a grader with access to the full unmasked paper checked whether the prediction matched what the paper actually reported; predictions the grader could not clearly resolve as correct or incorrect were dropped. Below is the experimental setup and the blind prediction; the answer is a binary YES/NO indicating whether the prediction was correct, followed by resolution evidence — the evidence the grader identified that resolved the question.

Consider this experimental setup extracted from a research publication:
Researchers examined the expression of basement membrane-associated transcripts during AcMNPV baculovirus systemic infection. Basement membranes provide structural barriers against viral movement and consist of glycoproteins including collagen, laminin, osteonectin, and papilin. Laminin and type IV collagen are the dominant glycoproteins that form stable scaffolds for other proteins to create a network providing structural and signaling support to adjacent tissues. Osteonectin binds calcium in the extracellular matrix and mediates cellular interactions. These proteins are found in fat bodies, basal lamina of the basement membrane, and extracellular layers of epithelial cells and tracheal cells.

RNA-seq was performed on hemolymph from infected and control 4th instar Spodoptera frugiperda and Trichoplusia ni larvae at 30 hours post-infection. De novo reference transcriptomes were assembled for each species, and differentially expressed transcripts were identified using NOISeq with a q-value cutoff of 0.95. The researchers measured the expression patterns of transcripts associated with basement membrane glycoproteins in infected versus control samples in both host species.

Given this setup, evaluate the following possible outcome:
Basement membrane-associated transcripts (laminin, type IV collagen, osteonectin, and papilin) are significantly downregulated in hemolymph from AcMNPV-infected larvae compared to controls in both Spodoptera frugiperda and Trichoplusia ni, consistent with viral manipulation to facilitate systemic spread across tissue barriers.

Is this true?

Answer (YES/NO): YES